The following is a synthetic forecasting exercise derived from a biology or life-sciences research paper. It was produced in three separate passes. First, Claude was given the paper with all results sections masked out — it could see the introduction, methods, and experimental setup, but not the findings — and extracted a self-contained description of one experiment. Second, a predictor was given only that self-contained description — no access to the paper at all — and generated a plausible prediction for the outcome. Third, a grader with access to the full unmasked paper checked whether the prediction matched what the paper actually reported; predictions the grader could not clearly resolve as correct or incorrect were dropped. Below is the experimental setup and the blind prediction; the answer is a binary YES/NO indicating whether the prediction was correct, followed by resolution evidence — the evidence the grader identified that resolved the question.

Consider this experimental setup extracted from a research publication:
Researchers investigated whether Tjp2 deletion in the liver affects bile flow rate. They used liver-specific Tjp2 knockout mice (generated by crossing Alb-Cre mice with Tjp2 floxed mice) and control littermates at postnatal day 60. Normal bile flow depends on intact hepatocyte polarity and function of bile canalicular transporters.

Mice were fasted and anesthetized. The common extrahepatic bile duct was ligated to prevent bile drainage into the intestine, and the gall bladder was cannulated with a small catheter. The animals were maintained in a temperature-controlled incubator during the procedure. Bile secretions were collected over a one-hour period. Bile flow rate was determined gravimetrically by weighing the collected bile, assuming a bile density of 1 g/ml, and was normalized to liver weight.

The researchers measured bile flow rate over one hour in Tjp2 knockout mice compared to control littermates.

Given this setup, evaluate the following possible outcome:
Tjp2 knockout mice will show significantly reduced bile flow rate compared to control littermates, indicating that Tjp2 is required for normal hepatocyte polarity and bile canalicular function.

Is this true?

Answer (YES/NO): NO